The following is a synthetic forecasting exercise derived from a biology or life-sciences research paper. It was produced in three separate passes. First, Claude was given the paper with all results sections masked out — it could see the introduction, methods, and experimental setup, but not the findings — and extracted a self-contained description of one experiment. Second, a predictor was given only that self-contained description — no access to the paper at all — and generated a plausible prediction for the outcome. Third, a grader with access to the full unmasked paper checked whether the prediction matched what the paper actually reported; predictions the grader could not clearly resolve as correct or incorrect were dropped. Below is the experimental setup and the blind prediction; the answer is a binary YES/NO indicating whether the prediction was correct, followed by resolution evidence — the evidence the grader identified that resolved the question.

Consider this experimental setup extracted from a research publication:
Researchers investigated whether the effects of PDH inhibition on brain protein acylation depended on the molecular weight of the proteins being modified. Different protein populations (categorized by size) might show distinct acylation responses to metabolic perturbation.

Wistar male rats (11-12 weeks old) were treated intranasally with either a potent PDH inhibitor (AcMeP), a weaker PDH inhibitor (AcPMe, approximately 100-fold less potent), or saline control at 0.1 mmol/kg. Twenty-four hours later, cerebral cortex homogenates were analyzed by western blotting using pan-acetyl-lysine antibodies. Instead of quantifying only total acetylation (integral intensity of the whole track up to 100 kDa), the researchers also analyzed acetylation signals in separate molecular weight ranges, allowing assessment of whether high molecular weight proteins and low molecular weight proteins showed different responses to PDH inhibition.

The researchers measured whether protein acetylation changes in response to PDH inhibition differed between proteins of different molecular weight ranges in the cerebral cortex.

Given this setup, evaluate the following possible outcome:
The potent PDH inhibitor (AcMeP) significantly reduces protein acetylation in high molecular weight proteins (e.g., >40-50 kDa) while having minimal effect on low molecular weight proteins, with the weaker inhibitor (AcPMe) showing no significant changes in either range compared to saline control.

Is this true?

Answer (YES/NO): NO